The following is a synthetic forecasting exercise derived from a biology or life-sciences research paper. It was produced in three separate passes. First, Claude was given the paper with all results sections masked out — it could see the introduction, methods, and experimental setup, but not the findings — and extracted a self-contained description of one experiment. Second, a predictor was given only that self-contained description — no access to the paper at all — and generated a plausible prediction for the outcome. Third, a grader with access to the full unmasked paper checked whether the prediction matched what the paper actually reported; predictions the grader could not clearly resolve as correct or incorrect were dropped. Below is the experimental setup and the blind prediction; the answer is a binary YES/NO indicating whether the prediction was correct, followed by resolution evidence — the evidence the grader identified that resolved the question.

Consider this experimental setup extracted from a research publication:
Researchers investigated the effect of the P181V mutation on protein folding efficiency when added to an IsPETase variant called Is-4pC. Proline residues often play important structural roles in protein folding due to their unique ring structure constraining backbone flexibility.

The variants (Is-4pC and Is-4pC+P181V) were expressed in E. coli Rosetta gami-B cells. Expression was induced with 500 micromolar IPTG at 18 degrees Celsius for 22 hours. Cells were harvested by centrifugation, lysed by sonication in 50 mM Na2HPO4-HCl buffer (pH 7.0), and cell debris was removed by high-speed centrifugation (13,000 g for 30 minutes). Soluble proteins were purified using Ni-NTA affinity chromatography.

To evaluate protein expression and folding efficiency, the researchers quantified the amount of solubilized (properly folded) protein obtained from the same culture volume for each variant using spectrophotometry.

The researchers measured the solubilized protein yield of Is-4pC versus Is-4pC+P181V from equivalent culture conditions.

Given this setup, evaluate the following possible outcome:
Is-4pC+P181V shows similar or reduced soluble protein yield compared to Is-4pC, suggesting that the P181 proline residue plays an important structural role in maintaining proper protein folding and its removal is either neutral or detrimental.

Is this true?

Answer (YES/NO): NO